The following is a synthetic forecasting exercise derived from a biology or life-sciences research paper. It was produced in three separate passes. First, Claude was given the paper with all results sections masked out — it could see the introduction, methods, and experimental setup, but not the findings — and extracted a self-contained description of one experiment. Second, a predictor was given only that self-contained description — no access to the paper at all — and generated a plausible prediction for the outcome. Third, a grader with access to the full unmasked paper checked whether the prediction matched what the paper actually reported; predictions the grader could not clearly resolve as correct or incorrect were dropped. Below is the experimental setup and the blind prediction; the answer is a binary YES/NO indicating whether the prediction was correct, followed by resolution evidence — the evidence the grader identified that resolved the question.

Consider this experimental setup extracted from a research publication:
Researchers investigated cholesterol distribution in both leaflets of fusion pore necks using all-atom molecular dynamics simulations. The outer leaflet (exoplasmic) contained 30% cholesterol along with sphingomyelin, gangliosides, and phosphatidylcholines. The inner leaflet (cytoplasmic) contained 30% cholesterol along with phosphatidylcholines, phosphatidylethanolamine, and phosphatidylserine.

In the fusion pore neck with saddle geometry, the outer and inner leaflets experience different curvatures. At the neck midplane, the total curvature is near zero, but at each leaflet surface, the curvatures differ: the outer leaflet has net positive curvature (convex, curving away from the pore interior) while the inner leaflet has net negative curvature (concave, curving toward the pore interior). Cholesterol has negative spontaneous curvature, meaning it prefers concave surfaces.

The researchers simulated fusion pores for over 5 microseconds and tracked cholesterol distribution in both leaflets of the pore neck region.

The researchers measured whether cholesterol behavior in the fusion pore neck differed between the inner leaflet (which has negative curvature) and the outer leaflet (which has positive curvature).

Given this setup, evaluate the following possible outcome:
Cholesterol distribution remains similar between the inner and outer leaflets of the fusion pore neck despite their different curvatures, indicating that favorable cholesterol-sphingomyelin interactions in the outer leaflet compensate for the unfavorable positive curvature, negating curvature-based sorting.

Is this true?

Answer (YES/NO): NO